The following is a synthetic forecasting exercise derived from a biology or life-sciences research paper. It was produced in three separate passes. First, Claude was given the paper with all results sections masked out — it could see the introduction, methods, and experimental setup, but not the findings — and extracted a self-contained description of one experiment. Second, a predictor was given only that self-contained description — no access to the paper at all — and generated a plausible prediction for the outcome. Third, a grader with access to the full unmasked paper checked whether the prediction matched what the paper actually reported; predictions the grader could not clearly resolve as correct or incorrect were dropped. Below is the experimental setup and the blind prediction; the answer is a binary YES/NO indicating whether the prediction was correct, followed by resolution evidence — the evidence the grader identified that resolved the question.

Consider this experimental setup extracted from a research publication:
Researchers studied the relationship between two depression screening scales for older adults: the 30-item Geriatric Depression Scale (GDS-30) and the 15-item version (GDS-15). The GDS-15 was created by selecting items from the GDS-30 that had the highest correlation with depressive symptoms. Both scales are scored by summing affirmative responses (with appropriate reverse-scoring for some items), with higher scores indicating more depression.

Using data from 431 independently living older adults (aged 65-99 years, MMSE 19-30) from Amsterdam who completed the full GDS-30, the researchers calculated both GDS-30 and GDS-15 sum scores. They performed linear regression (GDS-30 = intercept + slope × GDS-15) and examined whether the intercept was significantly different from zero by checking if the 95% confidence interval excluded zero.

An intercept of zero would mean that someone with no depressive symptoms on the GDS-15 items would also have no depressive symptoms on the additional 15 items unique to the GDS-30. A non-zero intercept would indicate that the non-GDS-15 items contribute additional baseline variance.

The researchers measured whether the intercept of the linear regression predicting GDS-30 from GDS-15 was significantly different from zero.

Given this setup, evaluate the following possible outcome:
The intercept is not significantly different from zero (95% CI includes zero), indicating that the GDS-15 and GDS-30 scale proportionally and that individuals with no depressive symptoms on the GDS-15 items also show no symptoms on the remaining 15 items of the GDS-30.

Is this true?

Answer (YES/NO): NO